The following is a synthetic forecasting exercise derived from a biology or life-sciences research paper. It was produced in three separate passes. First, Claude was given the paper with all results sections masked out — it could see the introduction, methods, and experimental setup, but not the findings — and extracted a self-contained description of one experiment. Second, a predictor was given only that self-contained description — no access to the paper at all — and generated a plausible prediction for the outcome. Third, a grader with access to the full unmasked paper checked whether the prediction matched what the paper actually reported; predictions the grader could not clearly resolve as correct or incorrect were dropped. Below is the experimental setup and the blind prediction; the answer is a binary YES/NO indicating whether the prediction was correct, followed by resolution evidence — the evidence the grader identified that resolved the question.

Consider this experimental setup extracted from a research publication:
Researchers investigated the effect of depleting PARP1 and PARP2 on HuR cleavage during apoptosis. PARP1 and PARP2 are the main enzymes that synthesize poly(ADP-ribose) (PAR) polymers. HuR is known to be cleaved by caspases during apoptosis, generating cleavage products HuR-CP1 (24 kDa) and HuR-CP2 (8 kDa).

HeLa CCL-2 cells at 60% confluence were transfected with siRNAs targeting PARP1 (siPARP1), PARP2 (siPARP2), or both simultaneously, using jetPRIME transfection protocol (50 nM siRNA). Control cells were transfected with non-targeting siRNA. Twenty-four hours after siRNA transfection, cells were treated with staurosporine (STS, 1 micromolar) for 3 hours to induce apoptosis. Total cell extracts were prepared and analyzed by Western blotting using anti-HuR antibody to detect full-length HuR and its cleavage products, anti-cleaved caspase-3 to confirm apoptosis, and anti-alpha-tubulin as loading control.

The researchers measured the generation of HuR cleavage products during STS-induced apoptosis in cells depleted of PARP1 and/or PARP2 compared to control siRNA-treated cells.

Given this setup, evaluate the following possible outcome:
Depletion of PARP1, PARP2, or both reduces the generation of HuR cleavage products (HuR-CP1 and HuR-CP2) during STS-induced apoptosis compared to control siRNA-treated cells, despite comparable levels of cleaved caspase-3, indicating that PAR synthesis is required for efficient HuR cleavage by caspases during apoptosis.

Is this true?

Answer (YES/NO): NO